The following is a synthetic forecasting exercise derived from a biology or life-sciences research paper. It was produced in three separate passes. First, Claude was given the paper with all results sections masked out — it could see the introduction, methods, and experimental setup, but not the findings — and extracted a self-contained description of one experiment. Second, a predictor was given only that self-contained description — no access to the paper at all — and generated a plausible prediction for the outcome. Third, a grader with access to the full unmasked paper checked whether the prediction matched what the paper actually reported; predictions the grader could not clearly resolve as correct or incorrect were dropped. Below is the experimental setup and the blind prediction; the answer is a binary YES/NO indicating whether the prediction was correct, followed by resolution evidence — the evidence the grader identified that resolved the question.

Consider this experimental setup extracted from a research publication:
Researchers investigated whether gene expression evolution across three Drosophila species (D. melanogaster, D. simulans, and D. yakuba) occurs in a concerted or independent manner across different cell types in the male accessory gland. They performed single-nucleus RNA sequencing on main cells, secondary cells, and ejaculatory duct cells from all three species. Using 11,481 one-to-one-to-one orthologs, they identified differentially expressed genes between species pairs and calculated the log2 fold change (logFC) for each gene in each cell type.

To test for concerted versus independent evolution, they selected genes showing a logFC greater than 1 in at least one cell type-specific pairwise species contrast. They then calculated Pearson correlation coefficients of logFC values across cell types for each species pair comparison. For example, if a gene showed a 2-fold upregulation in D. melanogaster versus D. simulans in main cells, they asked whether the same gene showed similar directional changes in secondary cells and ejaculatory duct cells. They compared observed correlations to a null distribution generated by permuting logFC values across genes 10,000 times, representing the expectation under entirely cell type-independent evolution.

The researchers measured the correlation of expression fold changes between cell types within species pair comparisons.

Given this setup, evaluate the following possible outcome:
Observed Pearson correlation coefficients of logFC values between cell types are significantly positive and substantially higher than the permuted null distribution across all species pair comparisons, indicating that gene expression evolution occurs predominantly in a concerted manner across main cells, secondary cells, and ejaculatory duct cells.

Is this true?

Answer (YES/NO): NO